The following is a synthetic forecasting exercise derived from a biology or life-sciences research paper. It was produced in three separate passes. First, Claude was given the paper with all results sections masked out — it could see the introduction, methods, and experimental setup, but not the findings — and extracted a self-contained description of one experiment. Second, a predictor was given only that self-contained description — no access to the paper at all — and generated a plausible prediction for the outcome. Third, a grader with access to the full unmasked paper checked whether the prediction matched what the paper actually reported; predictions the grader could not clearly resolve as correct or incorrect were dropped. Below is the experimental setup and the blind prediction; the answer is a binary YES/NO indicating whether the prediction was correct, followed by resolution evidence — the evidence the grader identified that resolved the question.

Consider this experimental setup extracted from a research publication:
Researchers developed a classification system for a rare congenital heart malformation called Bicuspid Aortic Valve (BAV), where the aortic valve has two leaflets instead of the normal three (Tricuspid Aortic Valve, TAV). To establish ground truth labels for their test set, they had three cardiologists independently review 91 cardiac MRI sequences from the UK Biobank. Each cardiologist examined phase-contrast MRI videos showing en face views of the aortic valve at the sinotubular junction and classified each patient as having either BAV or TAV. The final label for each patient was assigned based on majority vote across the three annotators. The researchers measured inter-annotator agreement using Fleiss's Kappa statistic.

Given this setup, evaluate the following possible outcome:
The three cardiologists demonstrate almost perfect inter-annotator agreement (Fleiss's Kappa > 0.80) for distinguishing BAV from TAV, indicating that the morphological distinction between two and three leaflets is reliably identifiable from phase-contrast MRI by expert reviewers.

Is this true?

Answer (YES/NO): NO